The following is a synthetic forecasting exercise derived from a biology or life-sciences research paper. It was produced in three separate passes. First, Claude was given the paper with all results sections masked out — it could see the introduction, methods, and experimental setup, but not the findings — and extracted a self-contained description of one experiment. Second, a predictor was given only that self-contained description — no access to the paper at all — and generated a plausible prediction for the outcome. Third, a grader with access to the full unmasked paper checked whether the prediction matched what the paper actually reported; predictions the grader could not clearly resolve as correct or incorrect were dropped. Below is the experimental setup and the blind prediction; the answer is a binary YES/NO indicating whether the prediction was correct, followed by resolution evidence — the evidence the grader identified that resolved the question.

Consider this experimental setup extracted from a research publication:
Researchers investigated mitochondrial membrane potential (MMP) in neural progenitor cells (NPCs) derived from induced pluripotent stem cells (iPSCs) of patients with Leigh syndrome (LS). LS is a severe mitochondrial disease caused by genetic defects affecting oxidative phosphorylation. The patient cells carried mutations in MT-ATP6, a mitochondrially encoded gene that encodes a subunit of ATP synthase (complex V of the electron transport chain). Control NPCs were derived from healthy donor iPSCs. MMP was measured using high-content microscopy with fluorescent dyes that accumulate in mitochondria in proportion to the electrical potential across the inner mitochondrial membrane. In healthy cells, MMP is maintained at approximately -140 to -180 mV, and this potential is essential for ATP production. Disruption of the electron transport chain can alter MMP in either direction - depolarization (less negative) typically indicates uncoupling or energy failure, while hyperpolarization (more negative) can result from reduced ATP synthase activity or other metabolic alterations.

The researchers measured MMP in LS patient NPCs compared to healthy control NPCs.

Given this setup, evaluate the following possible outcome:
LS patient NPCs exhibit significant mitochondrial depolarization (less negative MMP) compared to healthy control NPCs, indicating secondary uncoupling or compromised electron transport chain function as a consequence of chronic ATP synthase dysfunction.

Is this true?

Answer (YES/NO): NO